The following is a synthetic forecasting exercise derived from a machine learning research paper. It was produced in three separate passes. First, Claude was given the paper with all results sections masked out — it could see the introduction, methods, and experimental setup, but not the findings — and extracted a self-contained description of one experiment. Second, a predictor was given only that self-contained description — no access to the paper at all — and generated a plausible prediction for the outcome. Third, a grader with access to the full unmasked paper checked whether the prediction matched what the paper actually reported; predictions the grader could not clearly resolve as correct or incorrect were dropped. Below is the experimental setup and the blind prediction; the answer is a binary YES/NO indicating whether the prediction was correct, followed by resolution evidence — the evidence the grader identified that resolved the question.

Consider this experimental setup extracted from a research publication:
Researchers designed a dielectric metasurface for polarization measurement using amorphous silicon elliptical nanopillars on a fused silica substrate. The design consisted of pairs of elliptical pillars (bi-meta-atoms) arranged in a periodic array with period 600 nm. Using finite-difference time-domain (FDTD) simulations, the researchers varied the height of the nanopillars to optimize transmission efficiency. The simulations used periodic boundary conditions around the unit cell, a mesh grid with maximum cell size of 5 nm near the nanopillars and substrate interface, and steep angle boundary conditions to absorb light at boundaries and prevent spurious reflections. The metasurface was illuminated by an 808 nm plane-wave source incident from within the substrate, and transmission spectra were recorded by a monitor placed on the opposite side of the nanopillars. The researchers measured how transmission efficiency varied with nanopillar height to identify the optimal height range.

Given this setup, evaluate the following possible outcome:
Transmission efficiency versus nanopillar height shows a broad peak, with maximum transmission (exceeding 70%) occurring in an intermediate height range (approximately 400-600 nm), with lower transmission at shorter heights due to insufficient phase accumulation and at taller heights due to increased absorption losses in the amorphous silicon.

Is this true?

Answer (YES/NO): NO